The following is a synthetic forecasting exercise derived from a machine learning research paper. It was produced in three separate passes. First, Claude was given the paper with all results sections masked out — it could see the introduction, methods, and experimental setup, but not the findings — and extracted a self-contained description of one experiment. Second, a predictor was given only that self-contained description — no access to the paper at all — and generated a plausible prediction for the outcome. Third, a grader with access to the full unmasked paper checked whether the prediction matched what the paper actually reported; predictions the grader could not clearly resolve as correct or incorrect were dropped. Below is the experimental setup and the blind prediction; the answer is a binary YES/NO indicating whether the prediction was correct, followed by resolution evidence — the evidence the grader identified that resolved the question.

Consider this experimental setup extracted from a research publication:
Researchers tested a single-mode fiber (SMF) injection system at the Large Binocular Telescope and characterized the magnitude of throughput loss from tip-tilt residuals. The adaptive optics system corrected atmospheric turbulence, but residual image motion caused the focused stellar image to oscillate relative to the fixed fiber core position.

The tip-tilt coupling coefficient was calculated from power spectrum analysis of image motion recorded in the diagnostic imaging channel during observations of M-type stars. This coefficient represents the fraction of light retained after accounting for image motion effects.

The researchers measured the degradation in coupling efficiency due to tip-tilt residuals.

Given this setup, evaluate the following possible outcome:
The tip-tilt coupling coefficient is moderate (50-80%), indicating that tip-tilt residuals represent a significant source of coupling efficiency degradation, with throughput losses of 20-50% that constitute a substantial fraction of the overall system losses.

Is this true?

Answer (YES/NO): NO